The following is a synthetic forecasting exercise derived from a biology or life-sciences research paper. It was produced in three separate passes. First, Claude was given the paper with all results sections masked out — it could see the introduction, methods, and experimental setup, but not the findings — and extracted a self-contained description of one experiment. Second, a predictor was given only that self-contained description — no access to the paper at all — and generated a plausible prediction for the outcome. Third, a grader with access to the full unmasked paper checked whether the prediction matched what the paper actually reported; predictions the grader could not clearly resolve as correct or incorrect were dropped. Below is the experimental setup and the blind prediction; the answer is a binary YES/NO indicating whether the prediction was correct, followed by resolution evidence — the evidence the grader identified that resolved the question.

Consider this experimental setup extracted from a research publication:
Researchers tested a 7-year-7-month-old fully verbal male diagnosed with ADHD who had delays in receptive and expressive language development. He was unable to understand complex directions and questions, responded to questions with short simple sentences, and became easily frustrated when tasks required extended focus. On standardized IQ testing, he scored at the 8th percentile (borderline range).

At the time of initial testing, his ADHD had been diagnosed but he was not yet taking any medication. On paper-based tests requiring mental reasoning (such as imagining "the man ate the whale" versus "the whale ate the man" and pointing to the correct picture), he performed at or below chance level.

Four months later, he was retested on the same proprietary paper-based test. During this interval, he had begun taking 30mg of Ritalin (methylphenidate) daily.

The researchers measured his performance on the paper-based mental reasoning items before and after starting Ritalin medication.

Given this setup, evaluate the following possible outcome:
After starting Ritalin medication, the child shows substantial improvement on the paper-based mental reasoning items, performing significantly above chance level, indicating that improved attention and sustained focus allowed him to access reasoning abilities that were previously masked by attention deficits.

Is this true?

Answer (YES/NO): YES